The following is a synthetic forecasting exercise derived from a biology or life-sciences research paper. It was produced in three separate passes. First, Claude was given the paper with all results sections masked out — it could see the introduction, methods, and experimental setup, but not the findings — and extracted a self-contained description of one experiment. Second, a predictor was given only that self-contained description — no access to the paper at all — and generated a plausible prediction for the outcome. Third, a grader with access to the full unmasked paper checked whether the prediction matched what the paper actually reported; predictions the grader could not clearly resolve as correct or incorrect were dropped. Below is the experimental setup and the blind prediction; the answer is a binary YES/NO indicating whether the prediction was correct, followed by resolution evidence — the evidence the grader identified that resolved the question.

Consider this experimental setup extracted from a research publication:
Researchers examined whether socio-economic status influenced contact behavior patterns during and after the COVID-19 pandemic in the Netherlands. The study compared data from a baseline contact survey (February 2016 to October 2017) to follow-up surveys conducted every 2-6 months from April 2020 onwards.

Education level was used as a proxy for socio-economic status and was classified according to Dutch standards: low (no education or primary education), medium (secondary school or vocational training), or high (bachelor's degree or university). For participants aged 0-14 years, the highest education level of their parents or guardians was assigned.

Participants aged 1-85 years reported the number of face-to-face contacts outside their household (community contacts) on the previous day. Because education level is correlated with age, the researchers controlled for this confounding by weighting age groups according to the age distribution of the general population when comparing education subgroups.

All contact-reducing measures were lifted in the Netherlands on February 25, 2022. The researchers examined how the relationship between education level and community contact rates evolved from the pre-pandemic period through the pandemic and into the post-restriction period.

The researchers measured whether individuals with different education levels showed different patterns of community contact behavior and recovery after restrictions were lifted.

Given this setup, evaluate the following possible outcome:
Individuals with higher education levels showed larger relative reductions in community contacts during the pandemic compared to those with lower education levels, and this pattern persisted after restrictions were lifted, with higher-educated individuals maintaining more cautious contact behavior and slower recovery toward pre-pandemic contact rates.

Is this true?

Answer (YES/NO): NO